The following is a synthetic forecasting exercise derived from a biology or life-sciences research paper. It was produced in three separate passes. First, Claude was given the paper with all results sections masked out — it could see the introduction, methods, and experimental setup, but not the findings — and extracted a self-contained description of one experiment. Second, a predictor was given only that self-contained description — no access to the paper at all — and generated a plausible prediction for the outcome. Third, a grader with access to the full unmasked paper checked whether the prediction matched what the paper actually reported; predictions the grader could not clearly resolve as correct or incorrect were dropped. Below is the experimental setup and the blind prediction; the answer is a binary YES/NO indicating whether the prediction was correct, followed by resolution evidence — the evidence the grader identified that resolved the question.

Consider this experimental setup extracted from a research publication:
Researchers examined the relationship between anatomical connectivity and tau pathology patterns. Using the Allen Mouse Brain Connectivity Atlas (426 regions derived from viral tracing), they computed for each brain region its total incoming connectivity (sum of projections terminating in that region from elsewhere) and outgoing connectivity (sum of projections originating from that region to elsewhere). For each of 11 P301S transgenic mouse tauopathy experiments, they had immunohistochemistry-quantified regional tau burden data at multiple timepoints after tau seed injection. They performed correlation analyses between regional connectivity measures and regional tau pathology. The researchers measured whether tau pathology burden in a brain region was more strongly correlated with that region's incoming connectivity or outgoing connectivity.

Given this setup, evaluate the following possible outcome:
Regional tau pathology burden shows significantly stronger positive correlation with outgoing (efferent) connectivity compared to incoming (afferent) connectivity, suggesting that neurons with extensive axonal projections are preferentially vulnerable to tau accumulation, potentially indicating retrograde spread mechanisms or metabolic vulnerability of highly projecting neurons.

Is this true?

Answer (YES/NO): YES